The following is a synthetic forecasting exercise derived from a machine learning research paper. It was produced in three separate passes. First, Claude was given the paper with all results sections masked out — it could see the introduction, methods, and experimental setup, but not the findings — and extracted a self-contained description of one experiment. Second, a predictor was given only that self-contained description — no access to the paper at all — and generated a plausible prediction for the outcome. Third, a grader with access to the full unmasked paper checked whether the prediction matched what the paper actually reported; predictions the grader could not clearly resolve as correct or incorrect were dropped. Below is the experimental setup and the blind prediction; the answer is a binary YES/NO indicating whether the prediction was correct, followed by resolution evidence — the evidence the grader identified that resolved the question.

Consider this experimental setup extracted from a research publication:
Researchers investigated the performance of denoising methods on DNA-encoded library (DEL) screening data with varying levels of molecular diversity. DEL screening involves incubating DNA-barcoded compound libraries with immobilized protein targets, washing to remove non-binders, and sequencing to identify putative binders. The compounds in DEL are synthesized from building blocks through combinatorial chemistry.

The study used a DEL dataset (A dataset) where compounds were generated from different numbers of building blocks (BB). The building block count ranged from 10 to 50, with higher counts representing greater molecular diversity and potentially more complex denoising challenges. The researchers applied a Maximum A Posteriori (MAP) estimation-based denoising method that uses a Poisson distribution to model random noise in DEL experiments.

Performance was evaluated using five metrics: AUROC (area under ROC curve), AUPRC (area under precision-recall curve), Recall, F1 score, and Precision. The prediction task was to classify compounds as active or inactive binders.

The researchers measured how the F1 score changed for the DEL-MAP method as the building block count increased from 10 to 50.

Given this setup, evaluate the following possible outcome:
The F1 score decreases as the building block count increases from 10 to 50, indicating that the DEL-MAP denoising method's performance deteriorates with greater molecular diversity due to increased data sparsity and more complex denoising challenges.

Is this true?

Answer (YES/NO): YES